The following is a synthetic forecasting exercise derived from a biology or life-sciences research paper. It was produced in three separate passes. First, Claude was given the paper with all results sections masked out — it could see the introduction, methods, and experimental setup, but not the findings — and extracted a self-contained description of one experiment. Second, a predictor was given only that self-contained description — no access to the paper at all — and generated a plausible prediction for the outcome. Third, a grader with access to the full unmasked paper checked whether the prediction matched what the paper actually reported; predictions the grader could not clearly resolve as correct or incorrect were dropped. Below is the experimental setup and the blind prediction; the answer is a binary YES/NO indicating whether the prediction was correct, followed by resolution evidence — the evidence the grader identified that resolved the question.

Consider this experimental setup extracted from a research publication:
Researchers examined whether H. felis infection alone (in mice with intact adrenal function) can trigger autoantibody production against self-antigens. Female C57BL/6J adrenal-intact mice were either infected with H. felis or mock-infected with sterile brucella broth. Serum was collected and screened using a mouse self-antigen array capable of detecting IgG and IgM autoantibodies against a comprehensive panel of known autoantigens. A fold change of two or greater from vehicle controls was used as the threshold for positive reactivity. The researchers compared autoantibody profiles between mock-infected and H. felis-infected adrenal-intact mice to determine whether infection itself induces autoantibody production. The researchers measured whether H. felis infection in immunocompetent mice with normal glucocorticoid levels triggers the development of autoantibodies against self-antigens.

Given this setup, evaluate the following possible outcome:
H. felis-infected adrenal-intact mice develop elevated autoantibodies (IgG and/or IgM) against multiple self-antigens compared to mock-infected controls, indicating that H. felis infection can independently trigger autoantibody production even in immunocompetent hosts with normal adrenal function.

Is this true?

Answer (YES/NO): YES